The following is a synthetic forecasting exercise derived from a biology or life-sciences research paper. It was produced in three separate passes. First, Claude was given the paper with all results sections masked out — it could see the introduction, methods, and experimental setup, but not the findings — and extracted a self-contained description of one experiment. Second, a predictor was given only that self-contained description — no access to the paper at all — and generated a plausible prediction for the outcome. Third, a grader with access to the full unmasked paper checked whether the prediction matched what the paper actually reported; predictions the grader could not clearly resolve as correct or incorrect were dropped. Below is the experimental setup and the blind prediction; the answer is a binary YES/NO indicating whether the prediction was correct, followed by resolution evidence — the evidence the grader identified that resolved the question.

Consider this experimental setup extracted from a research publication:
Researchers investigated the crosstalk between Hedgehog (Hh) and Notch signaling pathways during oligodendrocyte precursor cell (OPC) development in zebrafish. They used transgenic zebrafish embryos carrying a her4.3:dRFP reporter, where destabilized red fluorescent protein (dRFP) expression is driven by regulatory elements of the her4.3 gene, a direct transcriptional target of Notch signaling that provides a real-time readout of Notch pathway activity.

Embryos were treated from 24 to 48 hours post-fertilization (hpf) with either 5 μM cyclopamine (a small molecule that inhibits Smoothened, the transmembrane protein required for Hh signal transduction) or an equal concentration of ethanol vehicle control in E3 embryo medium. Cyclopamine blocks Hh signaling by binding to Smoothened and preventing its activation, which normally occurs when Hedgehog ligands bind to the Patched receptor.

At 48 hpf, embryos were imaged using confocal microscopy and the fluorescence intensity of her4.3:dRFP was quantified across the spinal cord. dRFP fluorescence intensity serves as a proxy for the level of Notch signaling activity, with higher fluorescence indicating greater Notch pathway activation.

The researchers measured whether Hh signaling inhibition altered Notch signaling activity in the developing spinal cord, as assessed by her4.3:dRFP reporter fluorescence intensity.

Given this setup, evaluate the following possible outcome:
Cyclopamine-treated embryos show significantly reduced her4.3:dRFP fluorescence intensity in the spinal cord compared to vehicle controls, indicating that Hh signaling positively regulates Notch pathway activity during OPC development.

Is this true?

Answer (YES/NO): NO